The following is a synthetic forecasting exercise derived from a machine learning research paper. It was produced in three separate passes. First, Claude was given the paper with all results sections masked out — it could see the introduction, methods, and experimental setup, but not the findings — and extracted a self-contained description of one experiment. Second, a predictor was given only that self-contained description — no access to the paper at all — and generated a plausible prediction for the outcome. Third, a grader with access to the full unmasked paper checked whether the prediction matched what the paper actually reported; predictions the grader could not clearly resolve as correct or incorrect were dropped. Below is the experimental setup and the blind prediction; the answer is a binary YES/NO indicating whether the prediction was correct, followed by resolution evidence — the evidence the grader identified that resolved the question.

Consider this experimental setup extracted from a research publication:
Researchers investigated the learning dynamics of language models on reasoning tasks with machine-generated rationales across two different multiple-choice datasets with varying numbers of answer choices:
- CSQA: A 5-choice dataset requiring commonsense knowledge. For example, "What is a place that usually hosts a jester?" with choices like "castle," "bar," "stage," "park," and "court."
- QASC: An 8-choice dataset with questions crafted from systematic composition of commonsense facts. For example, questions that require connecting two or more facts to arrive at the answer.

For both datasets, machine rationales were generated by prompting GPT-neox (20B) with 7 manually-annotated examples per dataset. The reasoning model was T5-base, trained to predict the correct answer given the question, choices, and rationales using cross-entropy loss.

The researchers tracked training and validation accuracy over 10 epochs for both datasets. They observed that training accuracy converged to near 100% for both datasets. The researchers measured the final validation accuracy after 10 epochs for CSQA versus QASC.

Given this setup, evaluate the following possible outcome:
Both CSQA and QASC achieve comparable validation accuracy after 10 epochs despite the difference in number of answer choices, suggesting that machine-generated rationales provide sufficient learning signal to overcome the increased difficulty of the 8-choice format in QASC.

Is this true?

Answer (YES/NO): NO